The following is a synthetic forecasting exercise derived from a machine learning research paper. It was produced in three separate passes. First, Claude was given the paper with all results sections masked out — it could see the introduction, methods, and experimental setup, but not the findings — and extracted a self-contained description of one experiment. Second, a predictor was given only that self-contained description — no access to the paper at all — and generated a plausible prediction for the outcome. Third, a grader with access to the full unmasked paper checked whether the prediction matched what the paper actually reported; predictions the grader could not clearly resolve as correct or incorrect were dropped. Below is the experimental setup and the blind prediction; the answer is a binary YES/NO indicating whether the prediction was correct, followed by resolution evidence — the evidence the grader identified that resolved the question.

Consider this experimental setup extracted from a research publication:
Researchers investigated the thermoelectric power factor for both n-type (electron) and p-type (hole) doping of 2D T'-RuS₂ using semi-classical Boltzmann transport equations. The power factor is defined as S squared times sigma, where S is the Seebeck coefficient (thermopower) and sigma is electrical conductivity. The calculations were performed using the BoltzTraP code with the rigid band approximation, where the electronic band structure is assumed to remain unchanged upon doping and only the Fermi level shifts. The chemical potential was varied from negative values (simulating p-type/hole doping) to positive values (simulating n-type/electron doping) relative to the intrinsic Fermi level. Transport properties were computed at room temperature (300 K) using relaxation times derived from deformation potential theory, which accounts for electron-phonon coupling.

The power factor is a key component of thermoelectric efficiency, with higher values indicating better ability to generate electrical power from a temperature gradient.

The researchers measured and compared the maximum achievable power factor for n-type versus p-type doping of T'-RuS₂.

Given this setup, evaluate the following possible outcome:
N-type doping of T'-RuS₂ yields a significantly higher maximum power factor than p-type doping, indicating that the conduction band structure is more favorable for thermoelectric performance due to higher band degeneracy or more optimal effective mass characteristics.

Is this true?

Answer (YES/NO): NO